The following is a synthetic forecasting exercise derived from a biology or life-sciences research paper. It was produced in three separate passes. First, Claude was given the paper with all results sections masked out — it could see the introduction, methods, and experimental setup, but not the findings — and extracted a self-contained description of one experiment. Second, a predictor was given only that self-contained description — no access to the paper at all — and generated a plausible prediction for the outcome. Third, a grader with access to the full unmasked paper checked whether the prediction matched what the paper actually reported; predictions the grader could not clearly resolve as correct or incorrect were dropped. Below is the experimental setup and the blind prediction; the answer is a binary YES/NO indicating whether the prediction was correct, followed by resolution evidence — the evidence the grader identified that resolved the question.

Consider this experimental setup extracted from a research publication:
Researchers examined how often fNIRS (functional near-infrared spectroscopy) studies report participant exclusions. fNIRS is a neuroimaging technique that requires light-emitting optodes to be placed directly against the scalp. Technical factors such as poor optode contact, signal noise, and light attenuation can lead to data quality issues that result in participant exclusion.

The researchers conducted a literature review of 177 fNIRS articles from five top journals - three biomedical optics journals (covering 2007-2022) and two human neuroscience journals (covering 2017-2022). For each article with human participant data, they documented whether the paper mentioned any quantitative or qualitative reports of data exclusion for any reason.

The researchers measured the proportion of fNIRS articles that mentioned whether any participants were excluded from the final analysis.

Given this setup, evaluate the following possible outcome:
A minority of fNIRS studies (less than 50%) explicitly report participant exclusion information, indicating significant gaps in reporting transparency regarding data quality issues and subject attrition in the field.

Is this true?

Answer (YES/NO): YES